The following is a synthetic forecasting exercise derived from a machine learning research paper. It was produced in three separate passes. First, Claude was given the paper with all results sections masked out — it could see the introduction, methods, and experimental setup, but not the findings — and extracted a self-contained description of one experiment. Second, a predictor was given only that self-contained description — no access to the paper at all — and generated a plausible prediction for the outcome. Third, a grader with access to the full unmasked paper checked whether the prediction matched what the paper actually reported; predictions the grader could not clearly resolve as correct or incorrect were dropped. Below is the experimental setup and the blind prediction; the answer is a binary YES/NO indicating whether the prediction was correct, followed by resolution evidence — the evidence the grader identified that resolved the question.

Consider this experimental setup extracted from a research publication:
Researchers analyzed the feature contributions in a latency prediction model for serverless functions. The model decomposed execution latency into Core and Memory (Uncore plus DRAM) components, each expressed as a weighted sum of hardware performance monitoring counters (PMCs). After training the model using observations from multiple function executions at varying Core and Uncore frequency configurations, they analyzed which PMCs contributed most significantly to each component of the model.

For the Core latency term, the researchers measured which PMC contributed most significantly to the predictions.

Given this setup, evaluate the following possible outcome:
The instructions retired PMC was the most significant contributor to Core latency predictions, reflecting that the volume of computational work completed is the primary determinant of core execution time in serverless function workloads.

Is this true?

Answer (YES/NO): YES